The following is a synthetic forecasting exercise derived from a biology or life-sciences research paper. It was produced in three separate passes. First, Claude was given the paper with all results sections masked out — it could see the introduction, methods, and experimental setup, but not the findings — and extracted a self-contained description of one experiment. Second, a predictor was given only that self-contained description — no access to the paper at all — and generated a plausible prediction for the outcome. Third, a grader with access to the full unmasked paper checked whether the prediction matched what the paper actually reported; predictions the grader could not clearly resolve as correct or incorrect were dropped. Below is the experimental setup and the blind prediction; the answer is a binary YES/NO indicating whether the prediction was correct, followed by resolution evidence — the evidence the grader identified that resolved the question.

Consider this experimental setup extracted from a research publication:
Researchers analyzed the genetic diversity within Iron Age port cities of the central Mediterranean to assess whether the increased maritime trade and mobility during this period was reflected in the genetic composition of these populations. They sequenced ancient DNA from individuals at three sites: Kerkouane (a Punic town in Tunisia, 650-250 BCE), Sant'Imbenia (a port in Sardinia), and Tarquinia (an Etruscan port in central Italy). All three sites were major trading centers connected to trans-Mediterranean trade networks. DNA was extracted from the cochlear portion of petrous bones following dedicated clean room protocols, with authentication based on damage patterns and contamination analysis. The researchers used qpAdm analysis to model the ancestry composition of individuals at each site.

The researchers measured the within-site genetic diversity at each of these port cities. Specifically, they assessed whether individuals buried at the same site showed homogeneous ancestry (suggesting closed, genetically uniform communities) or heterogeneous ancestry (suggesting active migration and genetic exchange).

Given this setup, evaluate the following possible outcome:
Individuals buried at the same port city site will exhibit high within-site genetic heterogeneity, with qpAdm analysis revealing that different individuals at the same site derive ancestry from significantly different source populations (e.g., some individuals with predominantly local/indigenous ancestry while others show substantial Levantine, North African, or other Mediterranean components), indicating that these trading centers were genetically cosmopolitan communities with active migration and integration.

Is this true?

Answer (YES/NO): YES